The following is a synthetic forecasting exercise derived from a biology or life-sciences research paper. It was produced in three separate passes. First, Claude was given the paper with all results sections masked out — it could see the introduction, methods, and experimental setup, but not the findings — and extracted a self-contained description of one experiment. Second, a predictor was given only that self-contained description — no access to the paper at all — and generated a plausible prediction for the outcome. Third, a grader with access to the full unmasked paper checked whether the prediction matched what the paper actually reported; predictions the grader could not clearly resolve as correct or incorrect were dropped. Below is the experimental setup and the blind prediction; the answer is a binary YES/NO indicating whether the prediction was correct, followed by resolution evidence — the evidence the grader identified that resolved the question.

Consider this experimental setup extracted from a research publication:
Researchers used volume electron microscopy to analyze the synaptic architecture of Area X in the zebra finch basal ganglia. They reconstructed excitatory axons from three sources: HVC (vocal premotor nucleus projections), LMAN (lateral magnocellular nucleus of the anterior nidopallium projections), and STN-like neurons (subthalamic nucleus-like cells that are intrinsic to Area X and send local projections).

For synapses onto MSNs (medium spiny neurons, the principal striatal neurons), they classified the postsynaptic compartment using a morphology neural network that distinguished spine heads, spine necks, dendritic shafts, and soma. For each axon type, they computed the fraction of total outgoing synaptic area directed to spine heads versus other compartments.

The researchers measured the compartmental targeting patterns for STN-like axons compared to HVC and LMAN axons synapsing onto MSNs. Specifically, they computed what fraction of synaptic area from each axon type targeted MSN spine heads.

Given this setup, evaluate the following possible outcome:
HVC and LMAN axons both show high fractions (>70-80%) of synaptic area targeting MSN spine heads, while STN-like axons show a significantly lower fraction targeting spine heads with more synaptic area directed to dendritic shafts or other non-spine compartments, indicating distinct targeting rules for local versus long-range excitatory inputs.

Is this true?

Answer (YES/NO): NO